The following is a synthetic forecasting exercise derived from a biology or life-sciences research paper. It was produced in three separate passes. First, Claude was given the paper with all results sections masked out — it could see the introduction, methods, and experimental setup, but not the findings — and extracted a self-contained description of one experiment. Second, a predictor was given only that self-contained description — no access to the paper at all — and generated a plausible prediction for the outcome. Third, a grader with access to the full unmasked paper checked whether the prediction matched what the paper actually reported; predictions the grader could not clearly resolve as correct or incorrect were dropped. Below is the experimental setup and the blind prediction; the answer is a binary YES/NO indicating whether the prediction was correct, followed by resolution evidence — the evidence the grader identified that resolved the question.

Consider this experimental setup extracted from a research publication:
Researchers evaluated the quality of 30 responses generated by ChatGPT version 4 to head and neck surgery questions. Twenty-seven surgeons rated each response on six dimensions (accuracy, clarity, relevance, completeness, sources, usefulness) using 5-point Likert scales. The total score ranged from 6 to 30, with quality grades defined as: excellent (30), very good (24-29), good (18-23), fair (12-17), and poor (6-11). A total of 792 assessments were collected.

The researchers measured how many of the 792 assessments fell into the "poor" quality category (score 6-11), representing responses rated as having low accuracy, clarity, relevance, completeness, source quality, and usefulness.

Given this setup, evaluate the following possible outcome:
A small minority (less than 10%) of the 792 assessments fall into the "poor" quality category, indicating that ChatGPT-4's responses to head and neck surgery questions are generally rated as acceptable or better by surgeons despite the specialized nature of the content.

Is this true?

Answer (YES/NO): YES